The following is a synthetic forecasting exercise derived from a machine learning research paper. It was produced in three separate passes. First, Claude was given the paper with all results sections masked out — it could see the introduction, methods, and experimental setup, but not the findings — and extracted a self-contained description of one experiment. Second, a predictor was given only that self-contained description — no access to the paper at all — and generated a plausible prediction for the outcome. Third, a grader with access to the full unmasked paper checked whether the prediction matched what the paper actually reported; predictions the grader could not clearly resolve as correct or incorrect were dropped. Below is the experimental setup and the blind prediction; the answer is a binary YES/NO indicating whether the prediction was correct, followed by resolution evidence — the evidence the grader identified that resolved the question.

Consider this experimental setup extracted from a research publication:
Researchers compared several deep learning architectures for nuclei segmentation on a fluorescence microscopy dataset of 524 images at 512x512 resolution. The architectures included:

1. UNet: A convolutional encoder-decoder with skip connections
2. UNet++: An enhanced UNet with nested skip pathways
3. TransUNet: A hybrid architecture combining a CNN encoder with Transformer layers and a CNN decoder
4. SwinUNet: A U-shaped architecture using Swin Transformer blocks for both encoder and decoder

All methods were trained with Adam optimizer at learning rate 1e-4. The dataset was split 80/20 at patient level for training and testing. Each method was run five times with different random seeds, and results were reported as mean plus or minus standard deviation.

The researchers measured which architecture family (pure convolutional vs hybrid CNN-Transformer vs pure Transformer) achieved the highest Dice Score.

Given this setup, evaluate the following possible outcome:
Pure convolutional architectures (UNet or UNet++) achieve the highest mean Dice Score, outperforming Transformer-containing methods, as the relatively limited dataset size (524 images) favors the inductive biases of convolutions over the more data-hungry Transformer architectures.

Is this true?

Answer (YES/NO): NO